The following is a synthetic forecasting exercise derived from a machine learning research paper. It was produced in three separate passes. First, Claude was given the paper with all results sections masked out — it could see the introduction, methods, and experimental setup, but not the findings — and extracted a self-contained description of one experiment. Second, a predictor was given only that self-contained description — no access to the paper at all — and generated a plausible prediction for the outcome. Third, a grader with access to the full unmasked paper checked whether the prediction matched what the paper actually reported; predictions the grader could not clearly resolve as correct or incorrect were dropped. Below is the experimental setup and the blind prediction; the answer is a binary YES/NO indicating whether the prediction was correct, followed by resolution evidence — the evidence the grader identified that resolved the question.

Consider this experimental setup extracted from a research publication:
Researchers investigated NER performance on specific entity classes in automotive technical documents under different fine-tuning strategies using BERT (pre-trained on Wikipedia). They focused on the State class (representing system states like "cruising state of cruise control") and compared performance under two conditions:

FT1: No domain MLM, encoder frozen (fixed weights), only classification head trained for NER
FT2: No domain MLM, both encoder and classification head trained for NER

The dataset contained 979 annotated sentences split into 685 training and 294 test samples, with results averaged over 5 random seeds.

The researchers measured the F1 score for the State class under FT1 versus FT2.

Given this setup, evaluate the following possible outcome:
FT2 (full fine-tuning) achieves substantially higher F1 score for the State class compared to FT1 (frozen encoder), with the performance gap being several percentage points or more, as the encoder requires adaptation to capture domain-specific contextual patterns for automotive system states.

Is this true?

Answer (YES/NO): YES